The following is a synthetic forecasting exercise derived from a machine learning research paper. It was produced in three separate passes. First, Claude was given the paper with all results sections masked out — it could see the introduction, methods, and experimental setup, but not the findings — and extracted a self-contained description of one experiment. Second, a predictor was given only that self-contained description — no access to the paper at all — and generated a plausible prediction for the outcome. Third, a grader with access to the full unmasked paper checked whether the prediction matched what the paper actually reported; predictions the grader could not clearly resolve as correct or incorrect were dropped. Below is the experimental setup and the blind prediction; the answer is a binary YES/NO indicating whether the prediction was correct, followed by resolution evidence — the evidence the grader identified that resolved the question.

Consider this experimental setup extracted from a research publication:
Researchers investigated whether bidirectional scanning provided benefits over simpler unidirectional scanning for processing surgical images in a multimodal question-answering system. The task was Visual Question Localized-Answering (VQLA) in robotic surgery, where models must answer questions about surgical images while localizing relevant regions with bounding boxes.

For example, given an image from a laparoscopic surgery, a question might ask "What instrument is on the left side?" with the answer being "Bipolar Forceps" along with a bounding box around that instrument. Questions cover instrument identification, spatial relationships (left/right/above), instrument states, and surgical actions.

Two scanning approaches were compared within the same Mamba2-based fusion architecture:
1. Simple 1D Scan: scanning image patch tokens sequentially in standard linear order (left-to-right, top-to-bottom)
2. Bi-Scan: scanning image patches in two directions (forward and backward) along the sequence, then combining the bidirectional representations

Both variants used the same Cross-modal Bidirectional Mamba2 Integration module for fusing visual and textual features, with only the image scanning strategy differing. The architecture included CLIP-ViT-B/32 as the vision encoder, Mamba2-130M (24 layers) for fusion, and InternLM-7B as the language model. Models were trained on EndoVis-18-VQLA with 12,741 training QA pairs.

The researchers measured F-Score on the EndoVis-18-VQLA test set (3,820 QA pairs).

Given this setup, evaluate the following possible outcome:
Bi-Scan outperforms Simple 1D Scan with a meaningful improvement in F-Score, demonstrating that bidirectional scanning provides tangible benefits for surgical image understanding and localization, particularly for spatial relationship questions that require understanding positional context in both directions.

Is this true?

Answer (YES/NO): YES